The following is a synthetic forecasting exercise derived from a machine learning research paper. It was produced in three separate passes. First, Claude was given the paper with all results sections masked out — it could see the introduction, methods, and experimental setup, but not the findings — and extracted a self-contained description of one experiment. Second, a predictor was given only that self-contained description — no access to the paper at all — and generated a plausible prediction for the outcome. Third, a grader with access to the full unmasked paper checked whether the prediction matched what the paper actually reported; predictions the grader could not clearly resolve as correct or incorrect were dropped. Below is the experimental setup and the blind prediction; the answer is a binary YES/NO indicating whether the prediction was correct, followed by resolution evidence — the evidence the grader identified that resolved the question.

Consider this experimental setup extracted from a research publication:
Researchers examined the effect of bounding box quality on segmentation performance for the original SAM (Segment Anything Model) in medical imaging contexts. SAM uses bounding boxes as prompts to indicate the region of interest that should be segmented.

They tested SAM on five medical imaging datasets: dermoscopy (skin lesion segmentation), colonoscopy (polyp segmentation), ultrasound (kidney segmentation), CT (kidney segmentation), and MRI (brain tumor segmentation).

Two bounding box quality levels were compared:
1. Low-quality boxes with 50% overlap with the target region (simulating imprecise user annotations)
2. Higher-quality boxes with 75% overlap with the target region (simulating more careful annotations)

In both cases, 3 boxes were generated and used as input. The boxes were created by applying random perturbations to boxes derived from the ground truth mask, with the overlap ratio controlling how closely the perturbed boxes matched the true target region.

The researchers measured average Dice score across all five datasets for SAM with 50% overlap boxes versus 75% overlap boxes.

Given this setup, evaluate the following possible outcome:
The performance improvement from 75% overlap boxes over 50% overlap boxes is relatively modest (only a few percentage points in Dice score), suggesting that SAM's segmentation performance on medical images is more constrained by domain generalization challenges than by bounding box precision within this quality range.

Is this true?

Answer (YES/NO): NO